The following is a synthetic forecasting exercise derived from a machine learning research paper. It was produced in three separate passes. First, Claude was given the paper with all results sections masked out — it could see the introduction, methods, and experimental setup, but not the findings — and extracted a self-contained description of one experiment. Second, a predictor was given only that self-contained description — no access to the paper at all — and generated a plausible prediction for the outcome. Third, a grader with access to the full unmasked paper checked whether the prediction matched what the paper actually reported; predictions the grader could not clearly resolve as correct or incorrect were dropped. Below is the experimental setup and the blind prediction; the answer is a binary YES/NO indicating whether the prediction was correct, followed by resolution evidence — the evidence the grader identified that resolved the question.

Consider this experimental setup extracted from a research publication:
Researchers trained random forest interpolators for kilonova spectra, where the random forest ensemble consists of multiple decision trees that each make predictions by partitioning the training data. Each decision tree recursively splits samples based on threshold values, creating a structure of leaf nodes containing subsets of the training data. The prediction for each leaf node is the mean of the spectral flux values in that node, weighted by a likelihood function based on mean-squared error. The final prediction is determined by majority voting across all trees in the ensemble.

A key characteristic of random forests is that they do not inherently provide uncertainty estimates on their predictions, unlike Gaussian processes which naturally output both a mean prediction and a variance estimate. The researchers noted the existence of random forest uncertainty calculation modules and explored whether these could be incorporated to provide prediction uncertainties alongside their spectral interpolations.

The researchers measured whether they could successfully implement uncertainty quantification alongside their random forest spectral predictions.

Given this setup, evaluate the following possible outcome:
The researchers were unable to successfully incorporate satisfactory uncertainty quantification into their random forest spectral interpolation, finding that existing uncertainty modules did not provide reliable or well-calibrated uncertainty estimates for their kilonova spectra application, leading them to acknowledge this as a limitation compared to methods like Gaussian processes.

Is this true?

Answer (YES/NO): NO